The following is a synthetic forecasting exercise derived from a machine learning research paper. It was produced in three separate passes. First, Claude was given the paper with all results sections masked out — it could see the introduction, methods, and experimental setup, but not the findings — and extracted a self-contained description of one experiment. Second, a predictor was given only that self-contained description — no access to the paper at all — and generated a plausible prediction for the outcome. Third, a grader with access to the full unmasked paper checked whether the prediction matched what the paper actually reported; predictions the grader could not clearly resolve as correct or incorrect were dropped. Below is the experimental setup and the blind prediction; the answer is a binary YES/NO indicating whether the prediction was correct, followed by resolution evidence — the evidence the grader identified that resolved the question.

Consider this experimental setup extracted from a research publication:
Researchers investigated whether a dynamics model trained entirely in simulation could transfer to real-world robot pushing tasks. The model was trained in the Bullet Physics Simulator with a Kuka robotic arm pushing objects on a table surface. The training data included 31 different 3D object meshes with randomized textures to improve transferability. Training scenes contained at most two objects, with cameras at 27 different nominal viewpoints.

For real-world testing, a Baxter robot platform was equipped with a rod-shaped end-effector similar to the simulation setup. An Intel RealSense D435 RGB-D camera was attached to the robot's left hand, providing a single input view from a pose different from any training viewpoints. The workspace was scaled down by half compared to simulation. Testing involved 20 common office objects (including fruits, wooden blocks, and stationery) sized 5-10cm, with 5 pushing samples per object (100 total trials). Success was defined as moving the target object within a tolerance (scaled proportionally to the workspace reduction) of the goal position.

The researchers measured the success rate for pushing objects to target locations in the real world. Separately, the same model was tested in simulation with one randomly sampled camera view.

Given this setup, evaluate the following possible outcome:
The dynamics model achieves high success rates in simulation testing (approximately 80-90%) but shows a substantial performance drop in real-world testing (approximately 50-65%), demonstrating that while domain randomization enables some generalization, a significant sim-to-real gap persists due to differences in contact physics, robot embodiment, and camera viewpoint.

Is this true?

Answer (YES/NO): NO